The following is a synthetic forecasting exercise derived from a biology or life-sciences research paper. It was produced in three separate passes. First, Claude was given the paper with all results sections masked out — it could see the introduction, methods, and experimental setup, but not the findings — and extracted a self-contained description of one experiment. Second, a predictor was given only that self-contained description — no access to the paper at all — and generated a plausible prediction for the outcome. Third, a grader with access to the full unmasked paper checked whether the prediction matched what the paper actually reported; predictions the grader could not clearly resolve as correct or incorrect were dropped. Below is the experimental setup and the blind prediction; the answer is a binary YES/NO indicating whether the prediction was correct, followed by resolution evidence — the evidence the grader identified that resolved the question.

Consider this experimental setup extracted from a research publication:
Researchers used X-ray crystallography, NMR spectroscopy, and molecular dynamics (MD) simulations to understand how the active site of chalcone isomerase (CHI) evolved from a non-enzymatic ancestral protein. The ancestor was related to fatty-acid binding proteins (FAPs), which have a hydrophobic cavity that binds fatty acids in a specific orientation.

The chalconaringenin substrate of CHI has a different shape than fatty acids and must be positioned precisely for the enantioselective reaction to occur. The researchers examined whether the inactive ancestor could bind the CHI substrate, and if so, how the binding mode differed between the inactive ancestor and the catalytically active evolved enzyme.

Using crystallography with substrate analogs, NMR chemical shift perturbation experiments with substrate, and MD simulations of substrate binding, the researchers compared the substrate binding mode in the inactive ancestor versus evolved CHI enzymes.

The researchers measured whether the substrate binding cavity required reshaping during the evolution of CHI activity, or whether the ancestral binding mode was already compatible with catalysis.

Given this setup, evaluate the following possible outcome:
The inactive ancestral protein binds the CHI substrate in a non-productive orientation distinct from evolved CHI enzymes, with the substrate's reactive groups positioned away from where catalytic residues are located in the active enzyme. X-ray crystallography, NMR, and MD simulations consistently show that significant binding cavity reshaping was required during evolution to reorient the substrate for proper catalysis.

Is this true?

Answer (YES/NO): YES